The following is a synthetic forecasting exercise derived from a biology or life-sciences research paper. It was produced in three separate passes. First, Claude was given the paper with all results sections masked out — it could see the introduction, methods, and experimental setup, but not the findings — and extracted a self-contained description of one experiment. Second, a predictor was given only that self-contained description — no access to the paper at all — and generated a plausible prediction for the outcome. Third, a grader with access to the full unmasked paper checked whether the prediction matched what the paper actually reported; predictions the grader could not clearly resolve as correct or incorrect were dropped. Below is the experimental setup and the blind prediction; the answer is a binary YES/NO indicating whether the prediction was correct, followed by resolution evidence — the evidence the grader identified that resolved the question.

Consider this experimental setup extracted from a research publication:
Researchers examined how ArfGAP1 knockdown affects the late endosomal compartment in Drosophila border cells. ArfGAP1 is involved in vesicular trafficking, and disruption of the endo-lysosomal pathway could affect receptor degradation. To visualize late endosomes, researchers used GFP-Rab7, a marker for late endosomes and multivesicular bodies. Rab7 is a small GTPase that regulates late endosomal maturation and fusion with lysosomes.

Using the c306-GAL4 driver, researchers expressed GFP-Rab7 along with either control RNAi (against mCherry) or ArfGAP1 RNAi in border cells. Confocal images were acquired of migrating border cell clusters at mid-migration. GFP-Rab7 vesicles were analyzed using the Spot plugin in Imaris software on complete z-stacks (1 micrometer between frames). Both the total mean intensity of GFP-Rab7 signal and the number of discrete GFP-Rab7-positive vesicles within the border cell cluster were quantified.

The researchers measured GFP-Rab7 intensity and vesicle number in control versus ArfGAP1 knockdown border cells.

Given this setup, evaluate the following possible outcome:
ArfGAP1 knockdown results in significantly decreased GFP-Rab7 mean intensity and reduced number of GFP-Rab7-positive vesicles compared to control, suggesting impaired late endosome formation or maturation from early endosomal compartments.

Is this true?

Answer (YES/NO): NO